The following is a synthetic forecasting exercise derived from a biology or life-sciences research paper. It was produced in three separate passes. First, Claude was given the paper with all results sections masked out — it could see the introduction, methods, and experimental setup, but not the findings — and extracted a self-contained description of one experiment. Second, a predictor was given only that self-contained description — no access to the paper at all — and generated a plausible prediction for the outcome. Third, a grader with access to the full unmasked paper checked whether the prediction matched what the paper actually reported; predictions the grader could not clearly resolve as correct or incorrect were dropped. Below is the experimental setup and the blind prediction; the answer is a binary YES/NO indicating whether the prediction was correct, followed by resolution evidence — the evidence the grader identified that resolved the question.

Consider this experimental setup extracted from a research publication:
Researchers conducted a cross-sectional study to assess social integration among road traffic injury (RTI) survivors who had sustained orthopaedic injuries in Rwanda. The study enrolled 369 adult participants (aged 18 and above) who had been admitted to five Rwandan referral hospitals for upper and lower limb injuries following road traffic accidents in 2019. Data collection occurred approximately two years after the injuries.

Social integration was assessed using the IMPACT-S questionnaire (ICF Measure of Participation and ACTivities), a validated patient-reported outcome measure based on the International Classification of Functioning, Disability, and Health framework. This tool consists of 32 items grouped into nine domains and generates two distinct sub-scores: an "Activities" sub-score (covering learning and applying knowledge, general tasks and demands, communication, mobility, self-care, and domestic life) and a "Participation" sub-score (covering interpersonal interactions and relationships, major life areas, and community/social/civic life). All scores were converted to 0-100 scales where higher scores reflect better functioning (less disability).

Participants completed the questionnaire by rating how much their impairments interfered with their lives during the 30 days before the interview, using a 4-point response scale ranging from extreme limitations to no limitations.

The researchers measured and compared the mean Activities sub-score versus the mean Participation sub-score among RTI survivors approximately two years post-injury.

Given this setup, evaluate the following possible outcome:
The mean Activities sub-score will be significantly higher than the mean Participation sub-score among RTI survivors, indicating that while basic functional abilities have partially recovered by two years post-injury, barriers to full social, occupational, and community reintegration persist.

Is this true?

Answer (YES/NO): NO